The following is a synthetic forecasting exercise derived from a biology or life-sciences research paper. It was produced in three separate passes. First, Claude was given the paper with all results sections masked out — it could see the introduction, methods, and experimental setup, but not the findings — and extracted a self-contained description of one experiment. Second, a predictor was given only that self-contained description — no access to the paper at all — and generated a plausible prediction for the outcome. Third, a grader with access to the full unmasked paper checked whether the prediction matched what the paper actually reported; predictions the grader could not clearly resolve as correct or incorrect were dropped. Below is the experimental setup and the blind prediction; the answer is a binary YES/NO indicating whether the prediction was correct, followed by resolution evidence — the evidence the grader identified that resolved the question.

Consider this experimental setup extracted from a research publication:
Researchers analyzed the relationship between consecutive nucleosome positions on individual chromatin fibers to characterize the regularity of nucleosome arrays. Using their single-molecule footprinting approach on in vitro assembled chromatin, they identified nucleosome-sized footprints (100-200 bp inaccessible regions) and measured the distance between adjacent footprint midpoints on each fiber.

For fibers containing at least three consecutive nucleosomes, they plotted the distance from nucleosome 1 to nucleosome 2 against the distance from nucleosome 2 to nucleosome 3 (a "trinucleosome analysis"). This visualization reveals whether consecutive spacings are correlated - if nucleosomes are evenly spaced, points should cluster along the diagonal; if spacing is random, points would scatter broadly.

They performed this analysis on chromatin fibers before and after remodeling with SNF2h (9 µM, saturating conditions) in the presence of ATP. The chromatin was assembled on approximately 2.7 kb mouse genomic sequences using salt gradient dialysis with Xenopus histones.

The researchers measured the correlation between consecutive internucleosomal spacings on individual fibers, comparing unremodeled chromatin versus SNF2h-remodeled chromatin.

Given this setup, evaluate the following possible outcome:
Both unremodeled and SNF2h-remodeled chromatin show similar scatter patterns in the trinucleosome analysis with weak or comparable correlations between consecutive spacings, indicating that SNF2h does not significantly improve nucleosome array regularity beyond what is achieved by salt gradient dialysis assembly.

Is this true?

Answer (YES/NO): NO